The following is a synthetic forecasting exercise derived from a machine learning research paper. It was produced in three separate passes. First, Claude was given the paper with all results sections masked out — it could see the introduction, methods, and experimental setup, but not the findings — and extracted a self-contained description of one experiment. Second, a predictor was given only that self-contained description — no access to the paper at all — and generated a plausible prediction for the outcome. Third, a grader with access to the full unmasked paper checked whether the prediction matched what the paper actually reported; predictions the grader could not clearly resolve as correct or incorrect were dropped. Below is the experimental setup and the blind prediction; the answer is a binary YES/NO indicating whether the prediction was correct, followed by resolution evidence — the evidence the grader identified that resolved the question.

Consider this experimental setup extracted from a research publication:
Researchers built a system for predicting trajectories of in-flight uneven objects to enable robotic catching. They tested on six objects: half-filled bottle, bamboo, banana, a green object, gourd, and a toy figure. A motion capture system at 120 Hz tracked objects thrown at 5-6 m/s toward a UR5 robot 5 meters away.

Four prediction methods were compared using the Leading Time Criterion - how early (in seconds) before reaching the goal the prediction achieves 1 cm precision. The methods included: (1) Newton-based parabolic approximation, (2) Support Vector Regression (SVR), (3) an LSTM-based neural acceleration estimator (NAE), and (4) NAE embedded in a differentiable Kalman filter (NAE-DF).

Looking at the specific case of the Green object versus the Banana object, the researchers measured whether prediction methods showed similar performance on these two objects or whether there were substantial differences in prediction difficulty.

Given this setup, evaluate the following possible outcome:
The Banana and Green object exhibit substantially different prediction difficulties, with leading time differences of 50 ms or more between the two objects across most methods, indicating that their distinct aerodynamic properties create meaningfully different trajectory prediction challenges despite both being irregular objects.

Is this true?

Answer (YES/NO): YES